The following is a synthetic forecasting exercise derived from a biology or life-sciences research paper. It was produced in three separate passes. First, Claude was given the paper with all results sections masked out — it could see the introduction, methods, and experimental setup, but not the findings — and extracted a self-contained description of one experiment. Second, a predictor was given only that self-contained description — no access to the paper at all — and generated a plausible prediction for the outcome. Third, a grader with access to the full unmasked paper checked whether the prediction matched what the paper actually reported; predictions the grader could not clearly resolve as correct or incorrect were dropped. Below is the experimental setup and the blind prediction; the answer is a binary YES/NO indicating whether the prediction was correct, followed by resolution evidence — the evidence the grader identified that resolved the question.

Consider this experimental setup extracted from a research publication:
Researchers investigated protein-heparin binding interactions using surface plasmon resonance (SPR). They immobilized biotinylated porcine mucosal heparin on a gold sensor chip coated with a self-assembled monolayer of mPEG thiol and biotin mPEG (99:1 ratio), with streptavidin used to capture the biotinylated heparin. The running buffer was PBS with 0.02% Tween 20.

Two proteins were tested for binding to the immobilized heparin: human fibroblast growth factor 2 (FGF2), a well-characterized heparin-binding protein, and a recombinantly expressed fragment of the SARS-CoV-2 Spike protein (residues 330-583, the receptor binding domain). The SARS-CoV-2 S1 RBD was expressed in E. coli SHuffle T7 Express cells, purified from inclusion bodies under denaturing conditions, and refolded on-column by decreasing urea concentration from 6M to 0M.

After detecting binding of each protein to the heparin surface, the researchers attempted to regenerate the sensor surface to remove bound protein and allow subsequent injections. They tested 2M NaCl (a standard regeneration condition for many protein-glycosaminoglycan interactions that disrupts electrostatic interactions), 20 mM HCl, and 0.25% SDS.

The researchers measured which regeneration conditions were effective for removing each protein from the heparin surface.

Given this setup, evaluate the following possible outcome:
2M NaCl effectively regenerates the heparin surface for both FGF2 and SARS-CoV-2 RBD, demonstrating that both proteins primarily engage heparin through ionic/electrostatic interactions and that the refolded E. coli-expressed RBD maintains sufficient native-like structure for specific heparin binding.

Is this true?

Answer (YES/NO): NO